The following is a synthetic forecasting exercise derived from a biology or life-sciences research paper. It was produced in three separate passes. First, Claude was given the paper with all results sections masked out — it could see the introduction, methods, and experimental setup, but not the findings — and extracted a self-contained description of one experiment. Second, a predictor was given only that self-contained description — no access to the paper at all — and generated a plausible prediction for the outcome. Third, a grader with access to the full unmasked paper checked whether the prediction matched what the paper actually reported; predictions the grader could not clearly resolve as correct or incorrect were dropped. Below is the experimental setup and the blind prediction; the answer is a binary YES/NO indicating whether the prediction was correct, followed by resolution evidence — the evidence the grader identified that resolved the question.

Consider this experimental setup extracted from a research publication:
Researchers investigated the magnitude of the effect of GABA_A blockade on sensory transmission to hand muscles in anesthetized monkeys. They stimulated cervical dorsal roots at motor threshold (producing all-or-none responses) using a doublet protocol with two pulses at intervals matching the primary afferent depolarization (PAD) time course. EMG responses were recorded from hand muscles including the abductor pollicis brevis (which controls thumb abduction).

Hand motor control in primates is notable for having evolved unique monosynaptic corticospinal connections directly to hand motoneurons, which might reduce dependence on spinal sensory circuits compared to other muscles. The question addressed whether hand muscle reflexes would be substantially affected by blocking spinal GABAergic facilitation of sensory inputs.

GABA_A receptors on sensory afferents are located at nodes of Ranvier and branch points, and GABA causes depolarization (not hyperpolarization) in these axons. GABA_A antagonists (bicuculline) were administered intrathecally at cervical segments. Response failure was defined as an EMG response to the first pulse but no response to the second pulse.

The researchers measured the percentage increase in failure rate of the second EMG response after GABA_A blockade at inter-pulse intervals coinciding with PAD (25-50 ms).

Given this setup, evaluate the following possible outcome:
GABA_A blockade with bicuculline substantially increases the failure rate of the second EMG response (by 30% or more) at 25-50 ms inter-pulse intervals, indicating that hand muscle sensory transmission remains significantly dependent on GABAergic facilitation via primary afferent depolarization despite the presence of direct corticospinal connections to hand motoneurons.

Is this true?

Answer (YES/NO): NO